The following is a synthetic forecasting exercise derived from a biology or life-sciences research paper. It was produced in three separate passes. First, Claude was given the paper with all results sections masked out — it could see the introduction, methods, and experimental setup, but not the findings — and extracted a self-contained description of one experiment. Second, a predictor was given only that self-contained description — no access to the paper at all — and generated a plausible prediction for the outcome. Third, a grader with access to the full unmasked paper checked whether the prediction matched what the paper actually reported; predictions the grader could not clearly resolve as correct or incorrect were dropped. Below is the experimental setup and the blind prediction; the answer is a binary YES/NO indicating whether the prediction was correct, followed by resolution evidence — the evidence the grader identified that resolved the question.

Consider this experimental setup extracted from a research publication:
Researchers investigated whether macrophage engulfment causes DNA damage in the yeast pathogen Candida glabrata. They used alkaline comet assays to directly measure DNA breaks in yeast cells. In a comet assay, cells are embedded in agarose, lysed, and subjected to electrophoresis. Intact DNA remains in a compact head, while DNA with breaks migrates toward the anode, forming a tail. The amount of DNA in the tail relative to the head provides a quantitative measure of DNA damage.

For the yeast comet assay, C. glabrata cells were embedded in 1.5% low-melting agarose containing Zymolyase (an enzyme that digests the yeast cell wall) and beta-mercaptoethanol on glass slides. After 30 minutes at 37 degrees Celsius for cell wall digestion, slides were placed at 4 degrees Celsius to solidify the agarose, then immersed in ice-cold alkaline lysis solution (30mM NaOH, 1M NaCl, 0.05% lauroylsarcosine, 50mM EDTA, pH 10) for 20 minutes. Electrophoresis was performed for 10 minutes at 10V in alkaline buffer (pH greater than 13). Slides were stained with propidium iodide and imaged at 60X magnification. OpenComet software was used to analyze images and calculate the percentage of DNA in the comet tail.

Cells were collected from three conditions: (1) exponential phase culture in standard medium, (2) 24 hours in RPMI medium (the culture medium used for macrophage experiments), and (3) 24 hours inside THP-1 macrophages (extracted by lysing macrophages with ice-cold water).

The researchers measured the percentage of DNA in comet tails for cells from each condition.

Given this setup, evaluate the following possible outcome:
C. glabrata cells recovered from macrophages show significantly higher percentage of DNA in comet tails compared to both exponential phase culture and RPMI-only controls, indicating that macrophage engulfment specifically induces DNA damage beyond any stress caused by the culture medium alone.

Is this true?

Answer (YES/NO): NO